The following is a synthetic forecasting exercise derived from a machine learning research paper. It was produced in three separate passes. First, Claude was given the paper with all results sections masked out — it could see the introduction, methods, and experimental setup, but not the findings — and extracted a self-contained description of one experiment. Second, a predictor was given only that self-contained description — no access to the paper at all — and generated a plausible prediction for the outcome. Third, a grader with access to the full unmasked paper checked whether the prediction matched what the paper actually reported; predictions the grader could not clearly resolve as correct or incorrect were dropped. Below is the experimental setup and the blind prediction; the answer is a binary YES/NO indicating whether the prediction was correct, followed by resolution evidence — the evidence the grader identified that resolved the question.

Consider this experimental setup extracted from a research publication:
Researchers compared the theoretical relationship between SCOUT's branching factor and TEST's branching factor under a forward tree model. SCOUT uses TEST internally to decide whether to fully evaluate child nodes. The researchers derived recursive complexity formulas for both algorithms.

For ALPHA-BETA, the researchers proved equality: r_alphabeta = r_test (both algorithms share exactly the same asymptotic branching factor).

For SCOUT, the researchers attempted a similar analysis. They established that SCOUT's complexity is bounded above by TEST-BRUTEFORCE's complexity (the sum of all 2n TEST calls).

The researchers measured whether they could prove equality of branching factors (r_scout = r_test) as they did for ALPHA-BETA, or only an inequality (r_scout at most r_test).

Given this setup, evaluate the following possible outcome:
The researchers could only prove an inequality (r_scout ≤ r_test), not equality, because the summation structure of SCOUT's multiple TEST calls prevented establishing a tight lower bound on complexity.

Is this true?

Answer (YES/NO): YES